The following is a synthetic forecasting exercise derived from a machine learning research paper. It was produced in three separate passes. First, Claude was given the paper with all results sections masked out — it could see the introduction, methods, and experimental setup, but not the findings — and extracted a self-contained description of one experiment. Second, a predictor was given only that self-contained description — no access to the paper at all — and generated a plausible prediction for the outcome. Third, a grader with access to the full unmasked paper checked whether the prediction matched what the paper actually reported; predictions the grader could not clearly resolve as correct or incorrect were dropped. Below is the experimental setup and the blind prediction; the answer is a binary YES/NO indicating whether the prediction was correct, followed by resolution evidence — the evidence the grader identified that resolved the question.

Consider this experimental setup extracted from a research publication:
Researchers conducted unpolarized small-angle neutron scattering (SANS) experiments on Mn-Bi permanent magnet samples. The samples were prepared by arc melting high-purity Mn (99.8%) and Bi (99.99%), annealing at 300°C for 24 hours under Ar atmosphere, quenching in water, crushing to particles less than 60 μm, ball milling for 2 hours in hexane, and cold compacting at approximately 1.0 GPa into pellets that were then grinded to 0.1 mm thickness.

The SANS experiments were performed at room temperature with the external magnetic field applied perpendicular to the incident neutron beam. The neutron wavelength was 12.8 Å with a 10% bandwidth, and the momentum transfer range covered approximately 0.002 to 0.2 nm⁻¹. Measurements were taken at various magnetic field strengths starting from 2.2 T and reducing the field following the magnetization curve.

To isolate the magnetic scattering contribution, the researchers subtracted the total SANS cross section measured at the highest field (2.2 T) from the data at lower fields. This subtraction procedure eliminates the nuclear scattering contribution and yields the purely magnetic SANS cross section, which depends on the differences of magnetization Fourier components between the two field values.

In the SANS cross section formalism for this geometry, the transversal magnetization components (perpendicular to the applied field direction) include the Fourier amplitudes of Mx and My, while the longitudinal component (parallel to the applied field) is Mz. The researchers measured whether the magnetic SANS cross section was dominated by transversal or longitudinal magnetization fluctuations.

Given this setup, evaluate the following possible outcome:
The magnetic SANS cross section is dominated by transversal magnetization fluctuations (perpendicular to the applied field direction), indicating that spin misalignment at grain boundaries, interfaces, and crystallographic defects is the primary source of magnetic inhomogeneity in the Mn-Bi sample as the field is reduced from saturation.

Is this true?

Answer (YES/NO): YES